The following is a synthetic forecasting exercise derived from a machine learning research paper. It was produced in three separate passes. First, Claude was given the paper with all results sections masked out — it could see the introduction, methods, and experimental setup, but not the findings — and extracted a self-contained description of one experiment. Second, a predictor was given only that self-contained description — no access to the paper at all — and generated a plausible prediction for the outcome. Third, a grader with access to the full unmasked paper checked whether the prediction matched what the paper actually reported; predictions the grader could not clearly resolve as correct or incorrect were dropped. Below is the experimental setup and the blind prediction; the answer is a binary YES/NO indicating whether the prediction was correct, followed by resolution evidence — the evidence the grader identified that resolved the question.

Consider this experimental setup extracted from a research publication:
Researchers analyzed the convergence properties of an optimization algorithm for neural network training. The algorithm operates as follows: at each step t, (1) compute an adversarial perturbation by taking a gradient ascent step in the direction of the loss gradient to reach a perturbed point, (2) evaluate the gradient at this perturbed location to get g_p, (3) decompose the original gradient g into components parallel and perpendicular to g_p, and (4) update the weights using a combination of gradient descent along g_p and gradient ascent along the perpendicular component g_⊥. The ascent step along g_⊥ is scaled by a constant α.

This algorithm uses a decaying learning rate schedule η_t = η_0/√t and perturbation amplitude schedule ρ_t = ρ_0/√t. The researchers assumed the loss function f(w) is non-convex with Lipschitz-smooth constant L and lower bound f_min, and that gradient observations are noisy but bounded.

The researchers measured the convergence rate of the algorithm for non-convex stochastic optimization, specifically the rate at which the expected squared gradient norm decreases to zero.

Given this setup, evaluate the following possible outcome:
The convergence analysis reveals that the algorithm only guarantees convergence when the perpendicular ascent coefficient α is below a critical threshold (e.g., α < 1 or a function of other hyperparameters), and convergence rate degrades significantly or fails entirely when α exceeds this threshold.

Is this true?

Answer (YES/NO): NO